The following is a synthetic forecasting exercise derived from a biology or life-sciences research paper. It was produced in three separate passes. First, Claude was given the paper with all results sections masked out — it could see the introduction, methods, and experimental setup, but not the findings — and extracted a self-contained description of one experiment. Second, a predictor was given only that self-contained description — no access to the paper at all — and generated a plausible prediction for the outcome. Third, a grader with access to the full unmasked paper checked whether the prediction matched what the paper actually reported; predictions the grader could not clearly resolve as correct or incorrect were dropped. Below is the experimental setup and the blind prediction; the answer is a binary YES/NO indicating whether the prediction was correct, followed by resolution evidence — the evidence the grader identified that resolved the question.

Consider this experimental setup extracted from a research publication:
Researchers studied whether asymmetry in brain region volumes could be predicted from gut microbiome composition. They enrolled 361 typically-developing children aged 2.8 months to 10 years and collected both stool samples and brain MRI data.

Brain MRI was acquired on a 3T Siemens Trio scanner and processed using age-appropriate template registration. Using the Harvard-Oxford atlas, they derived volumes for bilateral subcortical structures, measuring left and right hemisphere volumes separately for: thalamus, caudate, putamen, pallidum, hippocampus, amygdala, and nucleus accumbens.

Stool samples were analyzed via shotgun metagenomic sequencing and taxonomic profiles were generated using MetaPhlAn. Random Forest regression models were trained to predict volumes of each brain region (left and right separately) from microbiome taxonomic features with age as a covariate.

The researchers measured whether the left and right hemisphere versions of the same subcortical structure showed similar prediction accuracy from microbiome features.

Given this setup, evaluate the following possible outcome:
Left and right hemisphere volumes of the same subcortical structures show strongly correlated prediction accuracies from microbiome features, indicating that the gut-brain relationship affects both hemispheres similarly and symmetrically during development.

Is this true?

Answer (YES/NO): NO